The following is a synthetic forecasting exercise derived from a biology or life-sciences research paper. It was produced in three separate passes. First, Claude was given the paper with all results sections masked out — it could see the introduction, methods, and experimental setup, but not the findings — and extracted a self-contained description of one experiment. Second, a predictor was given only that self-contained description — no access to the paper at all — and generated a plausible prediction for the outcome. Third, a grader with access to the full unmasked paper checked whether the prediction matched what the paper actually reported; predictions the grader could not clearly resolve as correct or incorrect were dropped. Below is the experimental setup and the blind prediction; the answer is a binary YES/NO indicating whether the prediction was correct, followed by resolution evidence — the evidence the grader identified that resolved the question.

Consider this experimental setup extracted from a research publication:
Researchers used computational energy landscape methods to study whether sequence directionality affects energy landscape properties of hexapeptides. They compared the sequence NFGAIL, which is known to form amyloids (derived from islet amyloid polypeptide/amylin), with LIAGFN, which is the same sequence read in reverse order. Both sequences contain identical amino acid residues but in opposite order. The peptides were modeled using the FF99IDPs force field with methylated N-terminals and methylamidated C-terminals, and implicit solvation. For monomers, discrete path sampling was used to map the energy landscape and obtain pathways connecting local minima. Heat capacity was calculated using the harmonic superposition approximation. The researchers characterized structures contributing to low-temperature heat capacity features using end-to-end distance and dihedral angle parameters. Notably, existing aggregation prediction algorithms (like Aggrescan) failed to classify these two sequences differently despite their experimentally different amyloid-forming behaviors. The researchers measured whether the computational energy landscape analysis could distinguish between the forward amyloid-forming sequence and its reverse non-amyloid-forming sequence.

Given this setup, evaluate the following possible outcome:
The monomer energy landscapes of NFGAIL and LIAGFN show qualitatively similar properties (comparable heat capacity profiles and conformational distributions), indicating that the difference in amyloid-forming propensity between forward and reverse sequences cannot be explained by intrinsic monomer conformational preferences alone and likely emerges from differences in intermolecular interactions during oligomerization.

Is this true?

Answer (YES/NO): NO